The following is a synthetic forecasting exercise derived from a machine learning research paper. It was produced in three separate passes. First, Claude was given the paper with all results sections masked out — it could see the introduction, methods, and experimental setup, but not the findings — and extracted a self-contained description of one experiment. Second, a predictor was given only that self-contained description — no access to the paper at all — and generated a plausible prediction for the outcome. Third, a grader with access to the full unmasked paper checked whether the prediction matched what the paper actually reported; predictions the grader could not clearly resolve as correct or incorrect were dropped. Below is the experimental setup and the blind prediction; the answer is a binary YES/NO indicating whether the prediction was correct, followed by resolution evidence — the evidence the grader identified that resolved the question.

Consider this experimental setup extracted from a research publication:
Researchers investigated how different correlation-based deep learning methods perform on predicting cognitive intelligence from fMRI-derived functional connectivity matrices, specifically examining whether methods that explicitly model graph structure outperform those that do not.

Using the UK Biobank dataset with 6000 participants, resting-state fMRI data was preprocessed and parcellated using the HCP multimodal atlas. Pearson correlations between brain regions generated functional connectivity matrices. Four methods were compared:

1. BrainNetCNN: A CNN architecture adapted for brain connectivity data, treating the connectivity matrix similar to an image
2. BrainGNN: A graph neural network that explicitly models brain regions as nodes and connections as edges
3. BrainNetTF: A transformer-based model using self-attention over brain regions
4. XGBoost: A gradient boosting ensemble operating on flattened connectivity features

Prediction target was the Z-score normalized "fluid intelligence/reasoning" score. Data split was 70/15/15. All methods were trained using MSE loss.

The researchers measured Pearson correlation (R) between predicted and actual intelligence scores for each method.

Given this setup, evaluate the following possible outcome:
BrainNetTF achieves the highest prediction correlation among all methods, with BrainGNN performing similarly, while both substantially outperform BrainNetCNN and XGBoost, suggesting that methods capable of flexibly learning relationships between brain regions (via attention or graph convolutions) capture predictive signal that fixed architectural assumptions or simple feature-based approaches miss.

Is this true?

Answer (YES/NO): NO